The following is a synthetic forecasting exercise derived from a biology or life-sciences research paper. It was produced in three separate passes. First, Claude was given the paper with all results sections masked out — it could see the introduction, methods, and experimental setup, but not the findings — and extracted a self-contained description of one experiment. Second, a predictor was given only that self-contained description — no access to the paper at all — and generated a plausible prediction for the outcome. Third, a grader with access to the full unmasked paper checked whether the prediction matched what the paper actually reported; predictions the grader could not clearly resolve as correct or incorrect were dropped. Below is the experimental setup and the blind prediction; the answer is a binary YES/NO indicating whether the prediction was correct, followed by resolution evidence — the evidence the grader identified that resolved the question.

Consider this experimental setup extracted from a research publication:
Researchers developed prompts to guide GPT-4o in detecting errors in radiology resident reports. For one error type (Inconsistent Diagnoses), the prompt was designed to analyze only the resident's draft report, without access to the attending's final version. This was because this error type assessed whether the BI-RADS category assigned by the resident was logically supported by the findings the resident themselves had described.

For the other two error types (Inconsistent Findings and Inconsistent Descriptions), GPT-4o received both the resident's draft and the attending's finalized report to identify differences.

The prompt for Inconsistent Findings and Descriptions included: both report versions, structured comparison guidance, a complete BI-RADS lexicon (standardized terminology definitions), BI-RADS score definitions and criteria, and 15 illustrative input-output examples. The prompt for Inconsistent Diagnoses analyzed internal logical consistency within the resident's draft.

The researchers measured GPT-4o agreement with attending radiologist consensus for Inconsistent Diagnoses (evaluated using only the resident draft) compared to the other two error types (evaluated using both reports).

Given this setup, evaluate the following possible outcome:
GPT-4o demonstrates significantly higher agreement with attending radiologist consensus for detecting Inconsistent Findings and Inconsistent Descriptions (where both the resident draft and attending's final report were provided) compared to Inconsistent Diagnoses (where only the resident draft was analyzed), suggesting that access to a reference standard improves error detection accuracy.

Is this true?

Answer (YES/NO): NO